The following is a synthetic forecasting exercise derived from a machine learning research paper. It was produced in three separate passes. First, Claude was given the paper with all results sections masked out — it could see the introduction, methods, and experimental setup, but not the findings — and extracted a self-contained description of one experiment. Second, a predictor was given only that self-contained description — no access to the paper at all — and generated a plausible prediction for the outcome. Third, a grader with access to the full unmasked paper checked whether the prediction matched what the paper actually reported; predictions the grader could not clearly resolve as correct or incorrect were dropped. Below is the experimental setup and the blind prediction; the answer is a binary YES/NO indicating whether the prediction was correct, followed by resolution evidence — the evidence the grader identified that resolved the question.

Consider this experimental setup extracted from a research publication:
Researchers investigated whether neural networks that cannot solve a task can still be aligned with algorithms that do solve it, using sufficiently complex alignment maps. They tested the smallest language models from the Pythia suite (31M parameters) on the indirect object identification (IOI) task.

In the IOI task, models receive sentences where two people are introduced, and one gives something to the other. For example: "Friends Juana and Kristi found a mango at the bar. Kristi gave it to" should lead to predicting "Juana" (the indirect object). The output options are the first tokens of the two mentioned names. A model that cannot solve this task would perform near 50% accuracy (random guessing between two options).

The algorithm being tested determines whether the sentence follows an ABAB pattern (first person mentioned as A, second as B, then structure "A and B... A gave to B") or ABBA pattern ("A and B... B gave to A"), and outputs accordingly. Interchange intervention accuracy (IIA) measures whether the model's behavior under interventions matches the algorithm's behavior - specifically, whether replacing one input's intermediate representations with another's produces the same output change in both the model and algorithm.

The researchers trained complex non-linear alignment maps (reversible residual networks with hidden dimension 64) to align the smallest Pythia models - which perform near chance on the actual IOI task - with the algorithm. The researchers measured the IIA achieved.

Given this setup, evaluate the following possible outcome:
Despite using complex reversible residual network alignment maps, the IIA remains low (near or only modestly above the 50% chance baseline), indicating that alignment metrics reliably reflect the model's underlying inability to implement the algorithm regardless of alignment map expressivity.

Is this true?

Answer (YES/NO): NO